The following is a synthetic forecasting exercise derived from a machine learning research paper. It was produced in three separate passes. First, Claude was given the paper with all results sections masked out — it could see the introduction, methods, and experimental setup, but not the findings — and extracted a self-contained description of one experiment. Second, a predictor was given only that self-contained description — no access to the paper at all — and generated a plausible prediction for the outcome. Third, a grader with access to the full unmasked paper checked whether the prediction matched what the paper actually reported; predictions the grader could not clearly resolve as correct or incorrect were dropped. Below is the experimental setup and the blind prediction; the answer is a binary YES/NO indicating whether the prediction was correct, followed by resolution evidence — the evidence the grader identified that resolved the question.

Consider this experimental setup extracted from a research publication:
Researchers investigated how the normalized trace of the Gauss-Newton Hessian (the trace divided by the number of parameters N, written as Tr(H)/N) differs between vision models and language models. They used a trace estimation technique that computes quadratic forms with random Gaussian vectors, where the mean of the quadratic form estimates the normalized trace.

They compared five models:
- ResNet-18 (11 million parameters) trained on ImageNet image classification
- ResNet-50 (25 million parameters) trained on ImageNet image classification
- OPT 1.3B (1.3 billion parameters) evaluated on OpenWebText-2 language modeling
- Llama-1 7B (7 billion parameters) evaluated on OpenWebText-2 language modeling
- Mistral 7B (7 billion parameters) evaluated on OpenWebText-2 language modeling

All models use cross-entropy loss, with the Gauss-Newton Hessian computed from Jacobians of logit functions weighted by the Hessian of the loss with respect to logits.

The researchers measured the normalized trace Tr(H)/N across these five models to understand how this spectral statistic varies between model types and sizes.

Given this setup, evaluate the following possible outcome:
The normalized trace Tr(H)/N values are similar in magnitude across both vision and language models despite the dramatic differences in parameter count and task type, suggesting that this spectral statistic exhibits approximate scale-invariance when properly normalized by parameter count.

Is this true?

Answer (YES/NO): NO